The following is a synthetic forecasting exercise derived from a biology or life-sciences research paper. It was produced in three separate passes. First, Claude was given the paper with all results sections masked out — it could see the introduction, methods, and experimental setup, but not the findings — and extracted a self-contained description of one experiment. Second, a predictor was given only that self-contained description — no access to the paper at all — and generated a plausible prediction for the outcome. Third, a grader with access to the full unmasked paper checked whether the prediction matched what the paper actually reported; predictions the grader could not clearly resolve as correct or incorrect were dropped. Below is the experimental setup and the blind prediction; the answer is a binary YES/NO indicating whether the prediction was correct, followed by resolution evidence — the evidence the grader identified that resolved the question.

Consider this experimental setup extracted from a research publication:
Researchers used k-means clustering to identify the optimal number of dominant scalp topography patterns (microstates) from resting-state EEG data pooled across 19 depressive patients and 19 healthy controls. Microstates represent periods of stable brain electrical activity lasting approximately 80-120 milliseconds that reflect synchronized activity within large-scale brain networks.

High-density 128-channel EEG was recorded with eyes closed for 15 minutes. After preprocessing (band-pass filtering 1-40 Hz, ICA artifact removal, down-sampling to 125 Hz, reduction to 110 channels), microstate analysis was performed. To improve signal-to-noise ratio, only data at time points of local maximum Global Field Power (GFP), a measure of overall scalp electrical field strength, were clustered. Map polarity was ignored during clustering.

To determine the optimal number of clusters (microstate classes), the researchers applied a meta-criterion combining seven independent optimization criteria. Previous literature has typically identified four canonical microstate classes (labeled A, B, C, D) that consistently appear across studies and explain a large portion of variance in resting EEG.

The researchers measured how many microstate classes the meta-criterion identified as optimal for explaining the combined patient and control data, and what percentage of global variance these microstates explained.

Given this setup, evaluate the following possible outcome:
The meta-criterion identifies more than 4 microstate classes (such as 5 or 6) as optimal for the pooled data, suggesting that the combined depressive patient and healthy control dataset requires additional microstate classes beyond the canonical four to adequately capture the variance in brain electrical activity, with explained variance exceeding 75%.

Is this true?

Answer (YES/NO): YES